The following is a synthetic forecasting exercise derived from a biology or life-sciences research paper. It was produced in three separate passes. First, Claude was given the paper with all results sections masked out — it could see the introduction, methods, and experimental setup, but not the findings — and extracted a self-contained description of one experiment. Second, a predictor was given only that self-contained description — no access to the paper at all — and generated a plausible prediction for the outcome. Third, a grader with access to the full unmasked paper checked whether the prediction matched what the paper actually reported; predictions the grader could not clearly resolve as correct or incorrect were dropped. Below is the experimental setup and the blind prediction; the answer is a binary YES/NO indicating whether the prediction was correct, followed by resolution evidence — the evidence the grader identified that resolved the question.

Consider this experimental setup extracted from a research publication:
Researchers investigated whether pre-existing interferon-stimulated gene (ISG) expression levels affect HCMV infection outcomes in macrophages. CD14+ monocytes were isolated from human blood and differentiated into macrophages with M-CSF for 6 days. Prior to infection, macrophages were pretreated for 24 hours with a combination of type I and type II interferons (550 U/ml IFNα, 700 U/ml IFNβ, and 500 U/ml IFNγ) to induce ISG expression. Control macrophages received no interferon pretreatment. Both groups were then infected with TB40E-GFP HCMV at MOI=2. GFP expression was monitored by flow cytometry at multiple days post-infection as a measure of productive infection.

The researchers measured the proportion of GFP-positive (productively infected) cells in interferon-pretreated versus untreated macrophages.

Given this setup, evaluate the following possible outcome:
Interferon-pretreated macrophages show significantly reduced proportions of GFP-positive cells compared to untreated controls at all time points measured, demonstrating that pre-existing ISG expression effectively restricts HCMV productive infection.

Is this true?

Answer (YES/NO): YES